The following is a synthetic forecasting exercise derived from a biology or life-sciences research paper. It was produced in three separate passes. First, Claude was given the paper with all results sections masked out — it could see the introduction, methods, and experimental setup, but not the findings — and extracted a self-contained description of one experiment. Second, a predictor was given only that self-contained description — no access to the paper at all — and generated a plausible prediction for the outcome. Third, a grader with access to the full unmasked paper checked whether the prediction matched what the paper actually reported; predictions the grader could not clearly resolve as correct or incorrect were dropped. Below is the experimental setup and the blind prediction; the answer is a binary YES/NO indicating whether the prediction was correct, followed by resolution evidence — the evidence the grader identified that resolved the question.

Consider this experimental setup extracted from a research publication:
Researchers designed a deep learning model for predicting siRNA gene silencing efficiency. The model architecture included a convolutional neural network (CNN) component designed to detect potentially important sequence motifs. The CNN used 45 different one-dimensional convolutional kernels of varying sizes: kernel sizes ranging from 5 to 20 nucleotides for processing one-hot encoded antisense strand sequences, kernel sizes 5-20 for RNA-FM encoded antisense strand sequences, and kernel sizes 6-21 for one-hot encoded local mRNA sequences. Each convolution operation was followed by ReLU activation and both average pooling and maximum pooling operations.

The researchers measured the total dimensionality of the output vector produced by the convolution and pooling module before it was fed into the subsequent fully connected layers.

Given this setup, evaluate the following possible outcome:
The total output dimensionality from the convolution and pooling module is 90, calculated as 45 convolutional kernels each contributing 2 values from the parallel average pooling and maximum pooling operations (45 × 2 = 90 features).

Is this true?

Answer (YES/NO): YES